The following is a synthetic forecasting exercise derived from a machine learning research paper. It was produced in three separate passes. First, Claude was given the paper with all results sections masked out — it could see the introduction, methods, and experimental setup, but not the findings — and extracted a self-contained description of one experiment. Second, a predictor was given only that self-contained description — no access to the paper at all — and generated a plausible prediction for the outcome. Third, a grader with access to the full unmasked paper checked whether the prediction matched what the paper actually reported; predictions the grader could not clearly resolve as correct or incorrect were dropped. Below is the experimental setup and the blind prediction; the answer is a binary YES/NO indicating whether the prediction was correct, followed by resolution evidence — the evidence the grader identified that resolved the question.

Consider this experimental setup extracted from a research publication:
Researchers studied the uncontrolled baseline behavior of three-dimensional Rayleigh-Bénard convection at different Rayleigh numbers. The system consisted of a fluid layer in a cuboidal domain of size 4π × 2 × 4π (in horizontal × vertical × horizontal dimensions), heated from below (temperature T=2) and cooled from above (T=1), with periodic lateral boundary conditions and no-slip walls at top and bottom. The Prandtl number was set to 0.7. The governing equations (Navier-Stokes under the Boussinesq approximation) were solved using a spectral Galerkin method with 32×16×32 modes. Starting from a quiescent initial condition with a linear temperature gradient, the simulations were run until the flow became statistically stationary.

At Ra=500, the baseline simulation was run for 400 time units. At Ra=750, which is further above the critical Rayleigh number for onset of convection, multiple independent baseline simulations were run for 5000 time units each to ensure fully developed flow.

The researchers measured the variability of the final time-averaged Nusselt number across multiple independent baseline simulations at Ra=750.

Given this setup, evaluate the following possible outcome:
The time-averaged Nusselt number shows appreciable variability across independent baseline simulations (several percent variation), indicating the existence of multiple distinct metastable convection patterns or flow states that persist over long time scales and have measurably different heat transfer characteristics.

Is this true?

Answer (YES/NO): YES